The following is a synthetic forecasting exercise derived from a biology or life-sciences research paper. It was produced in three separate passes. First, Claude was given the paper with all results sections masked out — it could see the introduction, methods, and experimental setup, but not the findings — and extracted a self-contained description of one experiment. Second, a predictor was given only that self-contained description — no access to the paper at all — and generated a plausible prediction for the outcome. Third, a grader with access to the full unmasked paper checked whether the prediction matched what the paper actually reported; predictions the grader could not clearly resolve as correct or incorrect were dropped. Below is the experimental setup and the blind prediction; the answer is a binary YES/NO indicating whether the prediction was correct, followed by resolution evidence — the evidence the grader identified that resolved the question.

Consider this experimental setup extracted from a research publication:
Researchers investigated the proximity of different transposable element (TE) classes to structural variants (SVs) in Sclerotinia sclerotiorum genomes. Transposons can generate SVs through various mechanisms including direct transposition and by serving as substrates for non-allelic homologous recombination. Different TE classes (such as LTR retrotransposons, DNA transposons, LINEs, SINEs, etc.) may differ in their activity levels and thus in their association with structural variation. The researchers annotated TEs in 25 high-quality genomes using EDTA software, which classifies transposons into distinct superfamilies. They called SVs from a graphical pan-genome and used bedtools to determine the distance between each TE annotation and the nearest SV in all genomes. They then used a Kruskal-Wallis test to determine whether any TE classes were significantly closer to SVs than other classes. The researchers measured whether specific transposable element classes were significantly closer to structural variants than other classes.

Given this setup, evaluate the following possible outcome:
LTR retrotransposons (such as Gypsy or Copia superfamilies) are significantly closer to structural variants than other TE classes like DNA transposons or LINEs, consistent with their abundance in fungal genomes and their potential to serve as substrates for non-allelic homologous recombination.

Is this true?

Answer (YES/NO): YES